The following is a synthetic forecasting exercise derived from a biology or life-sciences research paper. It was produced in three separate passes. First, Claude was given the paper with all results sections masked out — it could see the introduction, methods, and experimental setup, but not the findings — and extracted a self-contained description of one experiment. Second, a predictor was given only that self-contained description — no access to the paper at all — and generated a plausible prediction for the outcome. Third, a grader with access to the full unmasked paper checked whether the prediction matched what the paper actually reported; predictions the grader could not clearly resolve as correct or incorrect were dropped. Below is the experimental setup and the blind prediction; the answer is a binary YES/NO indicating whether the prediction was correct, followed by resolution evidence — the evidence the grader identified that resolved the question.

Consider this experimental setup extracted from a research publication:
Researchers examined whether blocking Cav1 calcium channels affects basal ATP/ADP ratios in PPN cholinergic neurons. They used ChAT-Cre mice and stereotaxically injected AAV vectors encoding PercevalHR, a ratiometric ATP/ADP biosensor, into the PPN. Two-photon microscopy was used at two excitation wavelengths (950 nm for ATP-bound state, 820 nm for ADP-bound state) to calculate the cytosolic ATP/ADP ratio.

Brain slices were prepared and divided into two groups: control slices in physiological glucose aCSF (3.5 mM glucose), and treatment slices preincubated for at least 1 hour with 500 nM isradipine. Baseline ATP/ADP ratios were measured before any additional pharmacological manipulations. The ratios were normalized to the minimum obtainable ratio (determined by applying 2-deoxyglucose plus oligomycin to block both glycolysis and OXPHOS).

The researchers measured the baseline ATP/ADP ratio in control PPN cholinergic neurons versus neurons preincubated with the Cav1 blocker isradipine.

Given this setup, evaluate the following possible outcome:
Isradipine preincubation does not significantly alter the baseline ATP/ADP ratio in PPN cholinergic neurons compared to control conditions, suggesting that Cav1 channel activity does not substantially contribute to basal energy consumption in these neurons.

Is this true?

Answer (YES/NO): NO